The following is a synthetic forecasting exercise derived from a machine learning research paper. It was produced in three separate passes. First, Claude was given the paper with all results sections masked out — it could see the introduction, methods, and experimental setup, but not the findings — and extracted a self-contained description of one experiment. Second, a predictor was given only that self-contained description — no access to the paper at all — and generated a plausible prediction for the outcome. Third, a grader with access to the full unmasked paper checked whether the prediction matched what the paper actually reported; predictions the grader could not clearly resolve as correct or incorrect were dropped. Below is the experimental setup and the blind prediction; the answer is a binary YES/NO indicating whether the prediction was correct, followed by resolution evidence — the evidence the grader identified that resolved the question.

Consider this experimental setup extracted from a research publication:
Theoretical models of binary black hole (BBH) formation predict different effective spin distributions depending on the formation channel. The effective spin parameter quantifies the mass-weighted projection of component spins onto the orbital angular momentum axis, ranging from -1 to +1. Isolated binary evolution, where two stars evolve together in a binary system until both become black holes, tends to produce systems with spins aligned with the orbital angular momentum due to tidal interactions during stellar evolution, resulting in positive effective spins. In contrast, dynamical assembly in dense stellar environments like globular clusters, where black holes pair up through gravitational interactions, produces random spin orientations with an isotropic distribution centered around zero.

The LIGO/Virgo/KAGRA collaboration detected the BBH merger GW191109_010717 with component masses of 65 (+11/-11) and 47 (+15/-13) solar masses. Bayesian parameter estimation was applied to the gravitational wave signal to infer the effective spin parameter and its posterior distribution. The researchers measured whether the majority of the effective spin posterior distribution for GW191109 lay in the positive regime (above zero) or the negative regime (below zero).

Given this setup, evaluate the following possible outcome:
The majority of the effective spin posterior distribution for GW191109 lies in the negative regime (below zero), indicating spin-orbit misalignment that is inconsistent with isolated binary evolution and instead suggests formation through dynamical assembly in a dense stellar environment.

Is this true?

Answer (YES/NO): YES